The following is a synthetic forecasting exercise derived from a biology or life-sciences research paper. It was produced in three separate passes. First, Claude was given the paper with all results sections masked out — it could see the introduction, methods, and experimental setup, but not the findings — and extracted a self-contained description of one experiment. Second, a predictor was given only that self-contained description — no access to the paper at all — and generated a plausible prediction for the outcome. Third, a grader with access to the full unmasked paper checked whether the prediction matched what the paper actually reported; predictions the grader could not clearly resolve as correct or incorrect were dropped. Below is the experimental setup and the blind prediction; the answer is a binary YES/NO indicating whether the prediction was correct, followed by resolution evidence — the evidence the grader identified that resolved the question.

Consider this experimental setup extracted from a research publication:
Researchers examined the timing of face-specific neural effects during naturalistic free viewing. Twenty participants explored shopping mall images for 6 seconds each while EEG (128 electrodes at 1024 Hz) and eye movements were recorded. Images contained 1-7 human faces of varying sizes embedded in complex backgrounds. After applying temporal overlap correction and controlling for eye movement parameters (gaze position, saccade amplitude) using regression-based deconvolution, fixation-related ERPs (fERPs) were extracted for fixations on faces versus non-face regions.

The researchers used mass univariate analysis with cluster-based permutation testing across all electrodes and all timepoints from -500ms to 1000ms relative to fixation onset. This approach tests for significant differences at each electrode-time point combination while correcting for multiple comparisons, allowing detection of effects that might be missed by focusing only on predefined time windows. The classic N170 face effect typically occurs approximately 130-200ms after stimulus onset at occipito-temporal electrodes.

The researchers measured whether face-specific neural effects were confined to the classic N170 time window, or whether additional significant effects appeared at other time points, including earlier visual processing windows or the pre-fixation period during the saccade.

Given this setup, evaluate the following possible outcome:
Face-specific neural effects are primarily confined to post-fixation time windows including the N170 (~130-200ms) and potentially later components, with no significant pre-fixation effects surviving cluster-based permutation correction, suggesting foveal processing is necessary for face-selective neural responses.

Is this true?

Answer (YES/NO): NO